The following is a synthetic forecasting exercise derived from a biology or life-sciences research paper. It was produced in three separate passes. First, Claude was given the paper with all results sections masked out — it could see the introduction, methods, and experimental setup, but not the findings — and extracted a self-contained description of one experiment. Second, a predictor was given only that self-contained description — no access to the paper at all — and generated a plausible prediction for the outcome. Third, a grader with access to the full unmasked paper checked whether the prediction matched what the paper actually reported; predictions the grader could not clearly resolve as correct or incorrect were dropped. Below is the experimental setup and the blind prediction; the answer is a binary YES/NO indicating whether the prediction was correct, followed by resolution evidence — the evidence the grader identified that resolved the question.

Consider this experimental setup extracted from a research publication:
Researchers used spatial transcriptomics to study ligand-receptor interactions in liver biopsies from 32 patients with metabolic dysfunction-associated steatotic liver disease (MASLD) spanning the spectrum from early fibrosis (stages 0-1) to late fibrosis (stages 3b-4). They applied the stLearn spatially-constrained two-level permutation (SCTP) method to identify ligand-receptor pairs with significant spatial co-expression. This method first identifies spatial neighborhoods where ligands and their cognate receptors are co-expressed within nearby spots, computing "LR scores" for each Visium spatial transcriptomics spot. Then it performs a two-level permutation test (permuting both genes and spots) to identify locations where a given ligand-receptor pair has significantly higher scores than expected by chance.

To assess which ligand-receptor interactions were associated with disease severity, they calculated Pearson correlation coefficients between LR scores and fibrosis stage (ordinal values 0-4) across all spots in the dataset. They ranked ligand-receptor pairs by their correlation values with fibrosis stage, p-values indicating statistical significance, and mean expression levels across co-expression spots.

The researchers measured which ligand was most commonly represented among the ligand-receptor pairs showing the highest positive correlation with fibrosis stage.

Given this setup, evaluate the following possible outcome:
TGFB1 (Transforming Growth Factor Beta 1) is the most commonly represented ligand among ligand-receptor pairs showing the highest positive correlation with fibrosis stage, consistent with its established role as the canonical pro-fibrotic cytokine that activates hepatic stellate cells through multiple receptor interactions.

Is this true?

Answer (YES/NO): NO